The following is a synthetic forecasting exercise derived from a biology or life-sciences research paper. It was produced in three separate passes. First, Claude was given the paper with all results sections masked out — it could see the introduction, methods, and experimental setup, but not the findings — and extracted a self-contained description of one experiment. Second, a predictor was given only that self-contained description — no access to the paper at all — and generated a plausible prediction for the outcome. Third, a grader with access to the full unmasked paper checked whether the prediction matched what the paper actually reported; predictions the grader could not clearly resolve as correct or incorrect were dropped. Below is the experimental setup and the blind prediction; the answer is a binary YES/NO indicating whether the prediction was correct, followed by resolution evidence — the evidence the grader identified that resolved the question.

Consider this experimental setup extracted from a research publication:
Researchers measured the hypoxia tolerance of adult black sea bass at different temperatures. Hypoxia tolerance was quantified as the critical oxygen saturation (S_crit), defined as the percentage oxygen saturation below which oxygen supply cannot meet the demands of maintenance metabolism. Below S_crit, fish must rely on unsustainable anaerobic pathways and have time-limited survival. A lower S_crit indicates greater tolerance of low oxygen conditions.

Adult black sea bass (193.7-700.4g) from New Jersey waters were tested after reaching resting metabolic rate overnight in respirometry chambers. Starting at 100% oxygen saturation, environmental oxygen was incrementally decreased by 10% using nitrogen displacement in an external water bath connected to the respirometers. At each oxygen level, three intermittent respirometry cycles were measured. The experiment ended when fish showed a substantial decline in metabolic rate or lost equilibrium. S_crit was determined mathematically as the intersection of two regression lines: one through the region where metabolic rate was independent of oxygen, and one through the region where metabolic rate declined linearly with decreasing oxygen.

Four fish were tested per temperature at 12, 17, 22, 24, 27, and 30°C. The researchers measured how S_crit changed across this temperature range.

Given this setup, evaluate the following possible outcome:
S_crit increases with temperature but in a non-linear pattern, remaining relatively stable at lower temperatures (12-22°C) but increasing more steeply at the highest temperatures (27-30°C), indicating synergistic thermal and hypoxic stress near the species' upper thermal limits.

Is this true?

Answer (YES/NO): YES